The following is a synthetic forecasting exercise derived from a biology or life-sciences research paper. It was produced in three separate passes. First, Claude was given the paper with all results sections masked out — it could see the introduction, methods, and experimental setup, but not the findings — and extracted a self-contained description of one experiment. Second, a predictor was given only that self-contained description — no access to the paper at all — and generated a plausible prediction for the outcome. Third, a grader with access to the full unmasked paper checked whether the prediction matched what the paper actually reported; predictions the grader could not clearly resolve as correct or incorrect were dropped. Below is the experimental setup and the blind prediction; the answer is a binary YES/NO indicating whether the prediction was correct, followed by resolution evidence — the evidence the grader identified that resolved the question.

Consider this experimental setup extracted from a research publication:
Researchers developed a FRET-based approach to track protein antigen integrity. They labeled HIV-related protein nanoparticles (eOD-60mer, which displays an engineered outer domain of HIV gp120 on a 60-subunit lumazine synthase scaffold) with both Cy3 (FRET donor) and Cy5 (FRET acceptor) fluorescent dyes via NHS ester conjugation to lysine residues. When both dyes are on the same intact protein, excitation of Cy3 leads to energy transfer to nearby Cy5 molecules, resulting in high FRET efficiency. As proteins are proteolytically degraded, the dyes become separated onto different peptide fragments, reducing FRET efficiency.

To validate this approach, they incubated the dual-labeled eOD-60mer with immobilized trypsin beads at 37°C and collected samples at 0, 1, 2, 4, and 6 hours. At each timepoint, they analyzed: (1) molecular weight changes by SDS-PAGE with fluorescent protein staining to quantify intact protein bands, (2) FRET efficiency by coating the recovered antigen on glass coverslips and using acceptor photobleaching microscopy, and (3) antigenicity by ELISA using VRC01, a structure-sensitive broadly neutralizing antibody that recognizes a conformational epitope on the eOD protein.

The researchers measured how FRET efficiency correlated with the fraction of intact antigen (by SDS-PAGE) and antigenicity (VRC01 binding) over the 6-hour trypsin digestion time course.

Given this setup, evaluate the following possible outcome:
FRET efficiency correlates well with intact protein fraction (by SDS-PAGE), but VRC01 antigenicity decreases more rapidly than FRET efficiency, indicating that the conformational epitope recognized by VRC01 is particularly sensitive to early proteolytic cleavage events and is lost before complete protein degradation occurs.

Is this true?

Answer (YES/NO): NO